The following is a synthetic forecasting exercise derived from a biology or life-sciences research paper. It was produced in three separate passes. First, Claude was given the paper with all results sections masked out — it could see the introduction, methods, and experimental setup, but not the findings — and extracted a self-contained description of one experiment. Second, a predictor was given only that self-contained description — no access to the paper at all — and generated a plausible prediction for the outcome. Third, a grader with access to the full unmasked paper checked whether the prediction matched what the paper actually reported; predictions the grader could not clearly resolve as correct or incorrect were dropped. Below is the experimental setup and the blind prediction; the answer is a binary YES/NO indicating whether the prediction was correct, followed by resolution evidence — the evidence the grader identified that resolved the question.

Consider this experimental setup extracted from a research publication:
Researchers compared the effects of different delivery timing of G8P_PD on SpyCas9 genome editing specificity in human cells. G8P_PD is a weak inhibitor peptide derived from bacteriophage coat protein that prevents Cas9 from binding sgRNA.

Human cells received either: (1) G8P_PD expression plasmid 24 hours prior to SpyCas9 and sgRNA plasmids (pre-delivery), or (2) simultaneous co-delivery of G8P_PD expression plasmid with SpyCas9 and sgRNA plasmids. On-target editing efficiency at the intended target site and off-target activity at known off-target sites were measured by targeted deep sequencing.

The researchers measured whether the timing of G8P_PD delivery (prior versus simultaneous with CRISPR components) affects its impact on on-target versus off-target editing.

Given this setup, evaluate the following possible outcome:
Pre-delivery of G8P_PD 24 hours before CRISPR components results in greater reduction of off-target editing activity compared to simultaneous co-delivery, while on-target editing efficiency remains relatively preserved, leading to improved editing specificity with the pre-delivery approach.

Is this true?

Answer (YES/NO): NO